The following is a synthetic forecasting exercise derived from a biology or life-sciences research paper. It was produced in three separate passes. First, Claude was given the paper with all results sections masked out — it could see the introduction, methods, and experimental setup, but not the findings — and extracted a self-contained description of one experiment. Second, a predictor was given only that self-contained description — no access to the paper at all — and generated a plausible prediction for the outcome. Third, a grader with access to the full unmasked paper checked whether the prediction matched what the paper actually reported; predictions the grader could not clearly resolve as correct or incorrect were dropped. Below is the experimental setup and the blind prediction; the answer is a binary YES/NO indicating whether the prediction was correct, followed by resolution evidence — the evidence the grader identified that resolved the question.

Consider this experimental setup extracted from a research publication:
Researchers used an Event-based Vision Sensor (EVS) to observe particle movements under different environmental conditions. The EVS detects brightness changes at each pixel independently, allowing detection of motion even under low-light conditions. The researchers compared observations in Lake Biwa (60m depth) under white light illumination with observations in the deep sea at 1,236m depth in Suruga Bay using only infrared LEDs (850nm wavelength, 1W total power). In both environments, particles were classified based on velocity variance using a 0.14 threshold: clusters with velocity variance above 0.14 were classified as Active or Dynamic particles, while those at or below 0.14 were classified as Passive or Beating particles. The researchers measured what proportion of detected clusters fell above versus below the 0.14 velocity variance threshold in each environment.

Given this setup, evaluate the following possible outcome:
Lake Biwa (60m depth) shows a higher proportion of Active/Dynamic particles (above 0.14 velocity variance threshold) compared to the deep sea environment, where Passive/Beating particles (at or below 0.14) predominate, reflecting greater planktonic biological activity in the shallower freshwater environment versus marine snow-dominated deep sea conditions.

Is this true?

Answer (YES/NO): NO